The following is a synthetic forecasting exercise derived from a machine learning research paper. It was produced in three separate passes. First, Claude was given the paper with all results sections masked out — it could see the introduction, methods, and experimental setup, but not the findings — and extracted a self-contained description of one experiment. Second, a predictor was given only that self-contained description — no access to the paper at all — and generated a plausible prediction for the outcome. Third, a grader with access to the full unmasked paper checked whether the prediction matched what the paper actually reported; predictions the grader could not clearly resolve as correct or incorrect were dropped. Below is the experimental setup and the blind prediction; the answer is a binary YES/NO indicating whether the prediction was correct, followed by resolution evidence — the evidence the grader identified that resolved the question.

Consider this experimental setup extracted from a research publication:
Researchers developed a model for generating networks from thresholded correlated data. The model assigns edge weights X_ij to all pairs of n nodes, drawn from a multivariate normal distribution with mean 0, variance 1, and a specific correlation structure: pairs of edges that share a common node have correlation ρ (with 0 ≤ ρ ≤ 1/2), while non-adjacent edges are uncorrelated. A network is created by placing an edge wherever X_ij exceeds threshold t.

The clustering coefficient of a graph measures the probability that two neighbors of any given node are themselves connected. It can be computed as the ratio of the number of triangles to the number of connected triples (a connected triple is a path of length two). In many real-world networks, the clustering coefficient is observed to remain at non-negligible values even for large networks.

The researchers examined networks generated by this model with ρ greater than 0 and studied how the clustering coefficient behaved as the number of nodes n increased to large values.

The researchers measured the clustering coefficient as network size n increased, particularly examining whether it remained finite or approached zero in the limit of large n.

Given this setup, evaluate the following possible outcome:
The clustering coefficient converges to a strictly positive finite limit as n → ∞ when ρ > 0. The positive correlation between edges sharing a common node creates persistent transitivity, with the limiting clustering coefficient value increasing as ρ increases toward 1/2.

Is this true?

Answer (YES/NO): NO